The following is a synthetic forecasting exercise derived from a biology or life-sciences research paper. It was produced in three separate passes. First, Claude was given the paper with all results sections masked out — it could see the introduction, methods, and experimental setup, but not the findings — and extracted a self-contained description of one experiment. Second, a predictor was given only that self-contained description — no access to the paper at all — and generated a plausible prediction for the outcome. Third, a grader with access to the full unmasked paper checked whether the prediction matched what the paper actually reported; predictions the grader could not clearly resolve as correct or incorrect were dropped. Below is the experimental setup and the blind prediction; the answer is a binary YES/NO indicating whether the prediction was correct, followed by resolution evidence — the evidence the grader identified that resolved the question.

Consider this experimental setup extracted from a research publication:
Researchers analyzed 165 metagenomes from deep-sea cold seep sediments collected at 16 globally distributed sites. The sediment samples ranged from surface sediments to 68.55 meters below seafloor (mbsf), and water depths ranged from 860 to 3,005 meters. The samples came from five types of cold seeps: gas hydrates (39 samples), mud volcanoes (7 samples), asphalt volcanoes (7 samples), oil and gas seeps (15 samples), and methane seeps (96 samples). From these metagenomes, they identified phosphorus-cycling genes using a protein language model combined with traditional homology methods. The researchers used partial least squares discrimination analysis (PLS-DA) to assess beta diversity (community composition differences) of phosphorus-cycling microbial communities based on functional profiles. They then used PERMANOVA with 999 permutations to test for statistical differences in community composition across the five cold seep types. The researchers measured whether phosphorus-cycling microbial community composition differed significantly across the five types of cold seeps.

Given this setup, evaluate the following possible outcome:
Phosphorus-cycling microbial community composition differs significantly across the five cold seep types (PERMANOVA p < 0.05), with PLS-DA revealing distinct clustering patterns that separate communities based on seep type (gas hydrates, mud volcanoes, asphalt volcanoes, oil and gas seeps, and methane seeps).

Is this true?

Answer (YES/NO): YES